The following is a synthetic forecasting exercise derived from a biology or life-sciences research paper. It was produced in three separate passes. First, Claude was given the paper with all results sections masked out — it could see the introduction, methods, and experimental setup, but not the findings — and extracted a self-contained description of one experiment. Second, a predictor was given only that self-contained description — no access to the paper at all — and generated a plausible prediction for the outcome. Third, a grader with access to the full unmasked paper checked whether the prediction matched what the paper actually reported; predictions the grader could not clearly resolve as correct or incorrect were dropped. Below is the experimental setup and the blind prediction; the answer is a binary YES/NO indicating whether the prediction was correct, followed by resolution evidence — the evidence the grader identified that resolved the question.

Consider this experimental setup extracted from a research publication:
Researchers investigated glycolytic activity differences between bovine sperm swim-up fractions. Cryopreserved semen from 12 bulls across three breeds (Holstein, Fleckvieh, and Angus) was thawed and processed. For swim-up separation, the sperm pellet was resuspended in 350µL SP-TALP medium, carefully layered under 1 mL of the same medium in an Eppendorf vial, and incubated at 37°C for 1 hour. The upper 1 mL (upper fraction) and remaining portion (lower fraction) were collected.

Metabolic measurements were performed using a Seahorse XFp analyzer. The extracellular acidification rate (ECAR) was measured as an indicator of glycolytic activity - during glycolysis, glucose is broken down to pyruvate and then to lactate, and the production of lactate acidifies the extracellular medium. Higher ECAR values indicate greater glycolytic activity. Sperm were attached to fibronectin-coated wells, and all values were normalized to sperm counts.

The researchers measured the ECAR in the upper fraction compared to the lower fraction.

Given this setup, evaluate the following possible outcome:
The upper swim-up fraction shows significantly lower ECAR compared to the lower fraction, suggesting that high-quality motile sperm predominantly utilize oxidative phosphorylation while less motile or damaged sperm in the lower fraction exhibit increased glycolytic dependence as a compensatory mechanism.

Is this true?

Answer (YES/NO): NO